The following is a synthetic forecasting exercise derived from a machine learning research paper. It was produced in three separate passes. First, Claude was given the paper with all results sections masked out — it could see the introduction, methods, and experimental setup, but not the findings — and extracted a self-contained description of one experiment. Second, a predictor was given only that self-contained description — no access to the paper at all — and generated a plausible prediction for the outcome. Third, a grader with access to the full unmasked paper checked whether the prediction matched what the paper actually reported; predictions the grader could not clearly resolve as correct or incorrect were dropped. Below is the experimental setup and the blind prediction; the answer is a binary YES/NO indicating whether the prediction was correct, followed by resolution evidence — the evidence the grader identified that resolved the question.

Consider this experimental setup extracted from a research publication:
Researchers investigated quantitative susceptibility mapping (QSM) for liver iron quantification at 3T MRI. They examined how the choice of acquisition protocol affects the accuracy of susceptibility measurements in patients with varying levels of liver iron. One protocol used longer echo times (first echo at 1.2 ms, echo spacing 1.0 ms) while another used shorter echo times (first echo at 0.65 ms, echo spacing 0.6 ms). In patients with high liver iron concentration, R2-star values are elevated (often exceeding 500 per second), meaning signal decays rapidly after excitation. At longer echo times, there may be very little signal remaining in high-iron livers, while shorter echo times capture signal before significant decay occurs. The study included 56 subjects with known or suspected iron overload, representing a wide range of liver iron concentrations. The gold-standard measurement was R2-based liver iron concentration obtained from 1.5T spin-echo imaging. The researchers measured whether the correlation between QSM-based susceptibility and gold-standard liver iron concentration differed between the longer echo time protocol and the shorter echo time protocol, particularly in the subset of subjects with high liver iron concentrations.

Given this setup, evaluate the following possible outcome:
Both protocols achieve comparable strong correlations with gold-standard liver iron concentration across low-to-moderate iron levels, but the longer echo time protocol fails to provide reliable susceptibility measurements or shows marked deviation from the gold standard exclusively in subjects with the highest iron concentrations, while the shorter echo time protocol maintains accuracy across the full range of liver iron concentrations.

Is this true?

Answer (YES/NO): NO